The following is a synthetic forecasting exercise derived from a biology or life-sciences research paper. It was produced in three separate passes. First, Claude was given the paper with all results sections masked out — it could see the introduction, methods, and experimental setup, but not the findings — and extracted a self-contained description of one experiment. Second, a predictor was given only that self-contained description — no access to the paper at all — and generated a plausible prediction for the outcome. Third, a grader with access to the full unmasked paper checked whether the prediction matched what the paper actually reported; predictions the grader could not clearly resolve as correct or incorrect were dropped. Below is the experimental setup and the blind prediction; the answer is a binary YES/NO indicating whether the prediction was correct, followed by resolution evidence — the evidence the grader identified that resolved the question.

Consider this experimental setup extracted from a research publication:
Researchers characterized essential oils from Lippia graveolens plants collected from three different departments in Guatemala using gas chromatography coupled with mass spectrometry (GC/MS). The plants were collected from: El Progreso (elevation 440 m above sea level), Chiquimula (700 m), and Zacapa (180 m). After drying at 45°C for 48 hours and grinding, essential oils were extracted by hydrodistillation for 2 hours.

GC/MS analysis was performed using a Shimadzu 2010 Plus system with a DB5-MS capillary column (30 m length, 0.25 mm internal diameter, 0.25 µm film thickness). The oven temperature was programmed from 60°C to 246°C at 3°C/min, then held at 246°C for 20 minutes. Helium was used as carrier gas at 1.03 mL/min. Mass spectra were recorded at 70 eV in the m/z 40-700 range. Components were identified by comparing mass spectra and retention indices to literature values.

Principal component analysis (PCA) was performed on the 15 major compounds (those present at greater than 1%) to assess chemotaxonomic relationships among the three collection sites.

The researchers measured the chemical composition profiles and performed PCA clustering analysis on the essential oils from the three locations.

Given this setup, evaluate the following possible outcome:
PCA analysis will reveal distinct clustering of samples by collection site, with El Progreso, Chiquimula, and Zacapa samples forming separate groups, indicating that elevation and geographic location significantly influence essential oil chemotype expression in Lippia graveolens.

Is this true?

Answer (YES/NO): NO